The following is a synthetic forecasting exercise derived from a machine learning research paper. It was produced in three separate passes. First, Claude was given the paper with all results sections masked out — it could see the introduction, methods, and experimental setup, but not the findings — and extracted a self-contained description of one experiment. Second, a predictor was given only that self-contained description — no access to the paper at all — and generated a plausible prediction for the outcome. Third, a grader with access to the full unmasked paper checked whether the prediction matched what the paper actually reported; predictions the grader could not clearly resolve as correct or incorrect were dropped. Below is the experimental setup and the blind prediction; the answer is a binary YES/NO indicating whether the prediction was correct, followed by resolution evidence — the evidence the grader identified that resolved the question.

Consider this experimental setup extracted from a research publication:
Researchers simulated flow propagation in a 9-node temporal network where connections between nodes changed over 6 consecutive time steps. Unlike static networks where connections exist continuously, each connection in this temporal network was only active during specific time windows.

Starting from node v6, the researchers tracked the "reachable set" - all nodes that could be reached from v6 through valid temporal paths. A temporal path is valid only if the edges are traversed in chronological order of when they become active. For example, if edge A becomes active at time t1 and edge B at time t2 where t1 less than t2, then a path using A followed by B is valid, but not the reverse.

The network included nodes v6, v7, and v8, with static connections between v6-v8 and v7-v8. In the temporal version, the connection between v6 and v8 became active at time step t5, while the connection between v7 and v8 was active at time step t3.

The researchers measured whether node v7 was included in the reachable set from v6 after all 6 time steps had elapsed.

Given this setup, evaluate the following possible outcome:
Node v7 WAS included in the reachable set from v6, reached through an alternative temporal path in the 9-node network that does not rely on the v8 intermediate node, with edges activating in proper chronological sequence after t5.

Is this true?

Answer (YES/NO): NO